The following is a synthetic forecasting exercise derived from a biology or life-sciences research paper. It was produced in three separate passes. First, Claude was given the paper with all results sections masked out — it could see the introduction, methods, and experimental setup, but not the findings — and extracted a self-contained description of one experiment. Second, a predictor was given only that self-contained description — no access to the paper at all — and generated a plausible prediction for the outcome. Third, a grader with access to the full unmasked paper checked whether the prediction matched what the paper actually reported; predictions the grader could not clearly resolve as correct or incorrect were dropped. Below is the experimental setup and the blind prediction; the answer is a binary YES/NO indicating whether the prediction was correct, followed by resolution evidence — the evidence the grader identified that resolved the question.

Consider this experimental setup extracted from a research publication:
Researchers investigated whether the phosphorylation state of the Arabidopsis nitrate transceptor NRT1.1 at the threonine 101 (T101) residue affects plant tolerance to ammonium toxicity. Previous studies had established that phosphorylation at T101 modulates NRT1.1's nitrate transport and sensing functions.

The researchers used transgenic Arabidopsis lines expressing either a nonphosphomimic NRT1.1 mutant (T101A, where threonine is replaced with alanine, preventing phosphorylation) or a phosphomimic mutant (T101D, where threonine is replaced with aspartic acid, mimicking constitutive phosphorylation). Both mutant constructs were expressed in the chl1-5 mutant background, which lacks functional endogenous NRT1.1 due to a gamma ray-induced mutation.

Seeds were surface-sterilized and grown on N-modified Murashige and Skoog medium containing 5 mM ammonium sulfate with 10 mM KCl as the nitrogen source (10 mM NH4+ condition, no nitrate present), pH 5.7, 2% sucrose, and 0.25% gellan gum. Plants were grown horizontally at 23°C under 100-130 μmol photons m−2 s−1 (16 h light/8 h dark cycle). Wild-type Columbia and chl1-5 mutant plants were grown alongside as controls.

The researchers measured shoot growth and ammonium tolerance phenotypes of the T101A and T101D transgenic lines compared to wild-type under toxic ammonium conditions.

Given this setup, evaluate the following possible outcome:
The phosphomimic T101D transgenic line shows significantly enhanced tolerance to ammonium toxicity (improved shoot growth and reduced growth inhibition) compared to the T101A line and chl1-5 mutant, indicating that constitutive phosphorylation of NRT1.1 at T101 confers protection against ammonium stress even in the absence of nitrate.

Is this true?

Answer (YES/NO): NO